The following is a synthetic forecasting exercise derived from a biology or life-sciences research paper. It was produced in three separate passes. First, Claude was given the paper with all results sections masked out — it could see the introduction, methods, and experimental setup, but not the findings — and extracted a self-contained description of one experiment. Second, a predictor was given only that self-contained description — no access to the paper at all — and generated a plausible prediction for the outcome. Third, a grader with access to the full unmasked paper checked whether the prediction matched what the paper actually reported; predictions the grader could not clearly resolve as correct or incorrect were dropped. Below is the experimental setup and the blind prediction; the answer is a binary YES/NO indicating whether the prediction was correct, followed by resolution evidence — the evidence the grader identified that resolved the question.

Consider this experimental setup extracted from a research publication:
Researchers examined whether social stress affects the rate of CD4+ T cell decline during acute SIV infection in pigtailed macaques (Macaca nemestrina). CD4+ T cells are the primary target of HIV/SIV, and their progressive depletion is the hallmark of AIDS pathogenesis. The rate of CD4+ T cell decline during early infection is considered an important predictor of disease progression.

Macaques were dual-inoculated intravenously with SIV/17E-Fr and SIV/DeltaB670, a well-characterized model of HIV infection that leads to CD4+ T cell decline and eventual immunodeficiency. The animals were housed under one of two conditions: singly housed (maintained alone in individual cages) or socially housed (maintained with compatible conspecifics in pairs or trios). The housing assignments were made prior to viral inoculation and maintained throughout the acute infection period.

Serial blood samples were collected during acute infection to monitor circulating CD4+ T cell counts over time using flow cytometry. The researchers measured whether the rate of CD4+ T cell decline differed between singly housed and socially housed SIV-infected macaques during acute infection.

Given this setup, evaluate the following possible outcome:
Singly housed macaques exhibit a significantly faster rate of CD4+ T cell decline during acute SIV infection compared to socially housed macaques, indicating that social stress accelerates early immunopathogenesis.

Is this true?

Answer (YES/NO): YES